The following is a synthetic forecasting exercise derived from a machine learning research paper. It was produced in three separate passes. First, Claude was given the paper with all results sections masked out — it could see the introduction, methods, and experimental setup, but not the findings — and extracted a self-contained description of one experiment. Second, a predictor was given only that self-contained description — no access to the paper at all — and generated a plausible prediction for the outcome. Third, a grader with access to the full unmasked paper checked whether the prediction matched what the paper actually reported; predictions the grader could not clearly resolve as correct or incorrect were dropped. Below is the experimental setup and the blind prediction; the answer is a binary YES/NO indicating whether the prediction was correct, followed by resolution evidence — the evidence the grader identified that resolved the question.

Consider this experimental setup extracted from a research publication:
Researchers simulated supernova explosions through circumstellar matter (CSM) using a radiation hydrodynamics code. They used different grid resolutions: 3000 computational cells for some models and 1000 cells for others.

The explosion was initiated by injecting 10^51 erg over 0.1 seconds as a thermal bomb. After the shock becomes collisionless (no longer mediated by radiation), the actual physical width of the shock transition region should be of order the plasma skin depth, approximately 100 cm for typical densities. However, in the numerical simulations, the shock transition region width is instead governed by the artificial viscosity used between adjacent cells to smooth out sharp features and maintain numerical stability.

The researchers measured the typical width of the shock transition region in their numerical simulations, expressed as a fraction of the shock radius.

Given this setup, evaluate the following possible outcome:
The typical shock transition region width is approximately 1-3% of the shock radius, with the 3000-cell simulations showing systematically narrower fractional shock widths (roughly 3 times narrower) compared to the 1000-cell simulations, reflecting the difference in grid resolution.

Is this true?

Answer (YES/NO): NO